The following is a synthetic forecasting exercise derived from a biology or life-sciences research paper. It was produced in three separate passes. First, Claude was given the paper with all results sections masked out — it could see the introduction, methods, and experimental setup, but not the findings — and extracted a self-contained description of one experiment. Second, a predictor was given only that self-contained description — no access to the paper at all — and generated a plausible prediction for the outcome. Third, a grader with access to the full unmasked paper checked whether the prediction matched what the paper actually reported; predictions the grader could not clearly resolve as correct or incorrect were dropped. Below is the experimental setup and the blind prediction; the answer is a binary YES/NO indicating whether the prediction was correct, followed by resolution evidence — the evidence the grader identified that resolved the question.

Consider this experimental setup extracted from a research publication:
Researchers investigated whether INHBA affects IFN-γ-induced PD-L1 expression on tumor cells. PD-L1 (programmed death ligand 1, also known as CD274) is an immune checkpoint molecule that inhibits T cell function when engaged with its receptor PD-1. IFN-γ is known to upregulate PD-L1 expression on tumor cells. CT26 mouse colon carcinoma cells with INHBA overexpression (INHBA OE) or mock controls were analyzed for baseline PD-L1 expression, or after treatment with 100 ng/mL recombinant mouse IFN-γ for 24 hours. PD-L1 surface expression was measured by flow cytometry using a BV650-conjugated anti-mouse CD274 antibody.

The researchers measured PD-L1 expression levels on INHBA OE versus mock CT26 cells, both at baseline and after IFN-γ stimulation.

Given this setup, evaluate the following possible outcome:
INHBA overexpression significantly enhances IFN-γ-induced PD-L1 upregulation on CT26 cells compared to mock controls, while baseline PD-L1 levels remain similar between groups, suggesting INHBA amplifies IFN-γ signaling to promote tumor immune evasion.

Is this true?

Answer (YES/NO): NO